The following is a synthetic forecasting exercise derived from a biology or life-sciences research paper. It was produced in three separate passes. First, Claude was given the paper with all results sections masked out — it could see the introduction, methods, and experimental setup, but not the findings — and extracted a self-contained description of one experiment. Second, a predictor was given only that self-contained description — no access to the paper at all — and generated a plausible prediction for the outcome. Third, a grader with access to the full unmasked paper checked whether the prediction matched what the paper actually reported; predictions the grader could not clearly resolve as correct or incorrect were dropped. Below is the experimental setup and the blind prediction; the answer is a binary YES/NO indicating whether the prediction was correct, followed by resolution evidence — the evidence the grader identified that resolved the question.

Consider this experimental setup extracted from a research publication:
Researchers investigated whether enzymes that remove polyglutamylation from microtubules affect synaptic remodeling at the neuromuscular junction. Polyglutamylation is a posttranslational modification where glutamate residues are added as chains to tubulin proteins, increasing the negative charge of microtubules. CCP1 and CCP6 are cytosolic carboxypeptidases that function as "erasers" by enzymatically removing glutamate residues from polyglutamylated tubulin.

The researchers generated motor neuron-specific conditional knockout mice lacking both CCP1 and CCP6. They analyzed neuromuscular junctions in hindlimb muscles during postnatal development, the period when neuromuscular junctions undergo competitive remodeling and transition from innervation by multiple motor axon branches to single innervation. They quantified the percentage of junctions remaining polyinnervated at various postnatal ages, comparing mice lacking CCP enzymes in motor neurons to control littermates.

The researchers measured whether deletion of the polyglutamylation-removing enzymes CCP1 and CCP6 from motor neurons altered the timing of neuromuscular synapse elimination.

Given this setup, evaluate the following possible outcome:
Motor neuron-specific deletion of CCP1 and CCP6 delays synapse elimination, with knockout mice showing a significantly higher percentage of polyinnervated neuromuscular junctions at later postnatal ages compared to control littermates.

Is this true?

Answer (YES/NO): NO